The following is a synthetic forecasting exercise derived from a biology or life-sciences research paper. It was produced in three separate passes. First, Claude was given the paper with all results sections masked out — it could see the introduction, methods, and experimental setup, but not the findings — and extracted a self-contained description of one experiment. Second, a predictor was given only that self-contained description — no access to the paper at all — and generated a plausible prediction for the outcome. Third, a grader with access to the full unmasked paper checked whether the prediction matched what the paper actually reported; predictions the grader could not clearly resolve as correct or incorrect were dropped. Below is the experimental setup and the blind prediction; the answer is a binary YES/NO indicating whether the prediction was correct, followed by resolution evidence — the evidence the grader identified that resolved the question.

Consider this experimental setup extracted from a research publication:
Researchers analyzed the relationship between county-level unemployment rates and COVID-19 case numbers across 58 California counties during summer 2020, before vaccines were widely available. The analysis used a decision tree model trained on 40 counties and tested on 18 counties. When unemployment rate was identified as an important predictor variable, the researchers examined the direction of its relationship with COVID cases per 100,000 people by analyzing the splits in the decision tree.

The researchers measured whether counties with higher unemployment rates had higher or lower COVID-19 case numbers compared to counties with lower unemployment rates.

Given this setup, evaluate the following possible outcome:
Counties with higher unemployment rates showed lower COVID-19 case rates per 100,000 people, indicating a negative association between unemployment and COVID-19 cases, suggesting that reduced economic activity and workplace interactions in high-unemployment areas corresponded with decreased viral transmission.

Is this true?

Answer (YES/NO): NO